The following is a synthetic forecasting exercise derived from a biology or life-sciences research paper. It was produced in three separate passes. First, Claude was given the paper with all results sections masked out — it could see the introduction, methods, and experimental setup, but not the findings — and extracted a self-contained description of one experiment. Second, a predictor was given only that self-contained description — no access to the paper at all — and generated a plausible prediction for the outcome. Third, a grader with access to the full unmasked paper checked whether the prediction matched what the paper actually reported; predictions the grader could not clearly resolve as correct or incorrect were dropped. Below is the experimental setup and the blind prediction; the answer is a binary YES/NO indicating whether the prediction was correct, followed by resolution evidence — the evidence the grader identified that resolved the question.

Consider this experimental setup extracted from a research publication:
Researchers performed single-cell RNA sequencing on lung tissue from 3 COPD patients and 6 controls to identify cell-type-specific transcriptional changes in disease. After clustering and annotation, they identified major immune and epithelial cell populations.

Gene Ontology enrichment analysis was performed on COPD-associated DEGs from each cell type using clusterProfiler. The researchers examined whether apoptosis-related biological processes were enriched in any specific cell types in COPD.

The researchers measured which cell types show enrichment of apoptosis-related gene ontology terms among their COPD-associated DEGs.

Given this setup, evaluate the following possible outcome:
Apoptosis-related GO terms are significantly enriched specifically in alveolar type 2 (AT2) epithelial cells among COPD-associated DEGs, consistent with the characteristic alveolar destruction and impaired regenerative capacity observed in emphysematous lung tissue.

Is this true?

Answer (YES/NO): NO